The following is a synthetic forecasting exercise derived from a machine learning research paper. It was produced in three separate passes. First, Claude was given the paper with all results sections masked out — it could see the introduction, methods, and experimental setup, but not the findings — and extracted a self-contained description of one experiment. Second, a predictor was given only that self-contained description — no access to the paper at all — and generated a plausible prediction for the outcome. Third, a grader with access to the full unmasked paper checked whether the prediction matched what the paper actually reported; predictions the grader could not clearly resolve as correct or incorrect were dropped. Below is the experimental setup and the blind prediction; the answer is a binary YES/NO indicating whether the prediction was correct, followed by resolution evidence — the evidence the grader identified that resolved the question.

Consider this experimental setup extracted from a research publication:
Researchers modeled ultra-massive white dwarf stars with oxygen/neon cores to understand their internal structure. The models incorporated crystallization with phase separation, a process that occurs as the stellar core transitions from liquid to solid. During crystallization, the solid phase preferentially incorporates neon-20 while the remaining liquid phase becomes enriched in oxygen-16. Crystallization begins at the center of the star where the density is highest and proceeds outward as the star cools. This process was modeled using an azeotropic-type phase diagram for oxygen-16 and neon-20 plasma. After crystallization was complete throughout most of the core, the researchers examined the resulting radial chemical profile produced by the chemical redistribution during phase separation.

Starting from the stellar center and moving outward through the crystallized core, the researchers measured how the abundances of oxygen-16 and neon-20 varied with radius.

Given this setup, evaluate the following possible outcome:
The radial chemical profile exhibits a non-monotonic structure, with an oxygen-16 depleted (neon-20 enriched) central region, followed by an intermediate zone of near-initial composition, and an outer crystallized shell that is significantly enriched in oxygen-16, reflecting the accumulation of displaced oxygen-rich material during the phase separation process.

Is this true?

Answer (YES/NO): NO